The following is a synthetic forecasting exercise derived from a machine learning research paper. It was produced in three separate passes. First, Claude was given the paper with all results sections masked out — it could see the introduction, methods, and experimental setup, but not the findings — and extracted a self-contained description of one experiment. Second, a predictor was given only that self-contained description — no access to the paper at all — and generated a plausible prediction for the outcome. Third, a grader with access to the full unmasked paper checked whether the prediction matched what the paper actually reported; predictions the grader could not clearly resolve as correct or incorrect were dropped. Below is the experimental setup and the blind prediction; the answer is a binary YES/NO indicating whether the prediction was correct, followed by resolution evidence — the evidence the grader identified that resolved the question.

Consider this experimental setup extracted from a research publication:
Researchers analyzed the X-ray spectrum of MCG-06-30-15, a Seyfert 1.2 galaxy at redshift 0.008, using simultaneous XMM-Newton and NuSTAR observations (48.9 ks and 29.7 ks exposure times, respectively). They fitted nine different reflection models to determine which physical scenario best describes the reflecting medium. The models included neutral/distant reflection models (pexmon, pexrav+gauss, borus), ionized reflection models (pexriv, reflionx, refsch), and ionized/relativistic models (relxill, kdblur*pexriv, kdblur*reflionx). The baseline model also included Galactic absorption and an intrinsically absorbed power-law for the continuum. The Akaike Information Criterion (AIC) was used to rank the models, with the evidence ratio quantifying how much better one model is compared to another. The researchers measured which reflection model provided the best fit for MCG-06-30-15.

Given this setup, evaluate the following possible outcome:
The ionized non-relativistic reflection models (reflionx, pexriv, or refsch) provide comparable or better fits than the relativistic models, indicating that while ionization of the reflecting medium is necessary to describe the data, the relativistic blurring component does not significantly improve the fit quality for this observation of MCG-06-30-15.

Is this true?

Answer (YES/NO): NO